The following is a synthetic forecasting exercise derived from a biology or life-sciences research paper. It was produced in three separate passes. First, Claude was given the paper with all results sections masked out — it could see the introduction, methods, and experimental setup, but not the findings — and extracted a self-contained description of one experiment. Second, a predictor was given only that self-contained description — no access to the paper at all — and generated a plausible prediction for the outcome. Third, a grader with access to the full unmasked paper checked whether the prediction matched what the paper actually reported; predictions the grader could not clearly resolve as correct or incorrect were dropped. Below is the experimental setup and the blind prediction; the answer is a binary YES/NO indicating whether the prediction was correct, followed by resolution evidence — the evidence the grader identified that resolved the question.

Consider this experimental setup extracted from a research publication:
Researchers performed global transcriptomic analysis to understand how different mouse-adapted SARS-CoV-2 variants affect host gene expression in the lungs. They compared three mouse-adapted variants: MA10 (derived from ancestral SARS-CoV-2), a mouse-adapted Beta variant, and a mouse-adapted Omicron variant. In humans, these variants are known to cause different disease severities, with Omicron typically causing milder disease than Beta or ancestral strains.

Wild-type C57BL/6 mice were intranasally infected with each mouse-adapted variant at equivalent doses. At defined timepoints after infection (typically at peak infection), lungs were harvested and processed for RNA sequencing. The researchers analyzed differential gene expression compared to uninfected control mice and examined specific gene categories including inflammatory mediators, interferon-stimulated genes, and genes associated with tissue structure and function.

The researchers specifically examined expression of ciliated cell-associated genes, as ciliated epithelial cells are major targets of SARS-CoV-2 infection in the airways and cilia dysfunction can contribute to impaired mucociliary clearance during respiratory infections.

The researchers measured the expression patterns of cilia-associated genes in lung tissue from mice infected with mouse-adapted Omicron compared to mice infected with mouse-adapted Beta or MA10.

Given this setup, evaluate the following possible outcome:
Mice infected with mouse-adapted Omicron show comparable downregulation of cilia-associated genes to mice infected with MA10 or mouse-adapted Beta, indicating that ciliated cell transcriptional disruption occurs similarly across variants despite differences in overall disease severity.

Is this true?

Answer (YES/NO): NO